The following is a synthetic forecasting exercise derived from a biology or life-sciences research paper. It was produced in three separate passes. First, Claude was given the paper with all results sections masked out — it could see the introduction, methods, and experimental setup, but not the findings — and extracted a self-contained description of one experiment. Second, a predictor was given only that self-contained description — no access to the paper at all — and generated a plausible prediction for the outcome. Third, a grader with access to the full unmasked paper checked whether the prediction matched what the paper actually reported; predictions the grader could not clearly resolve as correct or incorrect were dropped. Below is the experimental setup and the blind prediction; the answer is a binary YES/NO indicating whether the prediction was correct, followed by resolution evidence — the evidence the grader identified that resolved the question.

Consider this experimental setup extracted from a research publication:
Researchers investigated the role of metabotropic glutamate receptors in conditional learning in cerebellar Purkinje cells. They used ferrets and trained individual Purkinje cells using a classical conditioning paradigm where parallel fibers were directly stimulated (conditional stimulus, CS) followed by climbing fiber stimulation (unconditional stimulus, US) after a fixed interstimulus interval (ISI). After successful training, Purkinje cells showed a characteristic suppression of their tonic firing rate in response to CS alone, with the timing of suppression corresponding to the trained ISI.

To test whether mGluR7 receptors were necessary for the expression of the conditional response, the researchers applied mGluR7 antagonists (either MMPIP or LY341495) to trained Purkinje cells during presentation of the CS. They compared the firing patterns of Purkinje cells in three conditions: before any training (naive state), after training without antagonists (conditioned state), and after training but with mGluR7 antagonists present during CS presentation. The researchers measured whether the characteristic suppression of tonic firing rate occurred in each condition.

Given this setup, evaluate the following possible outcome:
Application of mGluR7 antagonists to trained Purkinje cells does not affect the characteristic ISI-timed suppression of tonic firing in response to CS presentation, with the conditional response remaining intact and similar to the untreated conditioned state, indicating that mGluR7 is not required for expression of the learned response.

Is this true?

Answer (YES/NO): NO